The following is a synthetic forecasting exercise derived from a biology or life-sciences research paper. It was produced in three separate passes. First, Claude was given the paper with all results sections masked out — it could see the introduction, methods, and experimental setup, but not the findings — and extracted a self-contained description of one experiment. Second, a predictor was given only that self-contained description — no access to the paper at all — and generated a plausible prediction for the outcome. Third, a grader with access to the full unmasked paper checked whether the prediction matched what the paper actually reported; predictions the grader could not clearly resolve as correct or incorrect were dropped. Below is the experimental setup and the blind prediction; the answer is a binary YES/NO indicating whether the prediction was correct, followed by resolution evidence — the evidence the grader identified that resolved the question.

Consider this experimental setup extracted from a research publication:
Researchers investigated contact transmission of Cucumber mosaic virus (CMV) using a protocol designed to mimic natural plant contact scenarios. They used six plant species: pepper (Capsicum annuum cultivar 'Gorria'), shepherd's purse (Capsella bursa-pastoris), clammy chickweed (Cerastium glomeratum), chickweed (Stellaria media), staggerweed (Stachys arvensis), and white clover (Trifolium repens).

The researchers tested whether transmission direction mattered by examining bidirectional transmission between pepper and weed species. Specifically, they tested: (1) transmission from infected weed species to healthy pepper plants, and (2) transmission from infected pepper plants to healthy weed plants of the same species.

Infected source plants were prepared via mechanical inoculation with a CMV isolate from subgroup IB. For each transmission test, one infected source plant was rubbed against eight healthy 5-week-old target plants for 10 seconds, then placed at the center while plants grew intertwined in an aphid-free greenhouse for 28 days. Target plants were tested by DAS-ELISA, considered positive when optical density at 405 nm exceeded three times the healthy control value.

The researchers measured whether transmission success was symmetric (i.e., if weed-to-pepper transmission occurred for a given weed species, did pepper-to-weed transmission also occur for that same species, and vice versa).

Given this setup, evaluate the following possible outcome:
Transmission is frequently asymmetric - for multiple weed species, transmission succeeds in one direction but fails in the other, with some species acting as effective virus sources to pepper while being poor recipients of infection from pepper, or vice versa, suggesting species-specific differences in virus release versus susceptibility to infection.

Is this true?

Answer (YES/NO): NO